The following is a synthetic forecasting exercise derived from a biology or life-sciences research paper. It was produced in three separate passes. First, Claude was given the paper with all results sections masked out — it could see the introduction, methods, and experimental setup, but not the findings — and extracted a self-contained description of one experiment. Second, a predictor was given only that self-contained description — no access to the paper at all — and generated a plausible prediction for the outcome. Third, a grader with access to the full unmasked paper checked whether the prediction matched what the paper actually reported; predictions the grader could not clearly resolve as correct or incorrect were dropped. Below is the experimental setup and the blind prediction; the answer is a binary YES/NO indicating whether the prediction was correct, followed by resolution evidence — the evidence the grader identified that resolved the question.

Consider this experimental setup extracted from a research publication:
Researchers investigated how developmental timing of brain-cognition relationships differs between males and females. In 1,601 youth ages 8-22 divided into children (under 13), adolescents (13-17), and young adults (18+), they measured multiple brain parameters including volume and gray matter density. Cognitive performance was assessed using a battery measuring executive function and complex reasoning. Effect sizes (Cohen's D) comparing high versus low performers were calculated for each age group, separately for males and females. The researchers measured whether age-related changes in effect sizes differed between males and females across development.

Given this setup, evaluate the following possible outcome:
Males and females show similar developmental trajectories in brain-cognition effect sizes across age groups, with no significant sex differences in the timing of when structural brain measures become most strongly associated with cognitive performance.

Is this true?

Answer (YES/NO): NO